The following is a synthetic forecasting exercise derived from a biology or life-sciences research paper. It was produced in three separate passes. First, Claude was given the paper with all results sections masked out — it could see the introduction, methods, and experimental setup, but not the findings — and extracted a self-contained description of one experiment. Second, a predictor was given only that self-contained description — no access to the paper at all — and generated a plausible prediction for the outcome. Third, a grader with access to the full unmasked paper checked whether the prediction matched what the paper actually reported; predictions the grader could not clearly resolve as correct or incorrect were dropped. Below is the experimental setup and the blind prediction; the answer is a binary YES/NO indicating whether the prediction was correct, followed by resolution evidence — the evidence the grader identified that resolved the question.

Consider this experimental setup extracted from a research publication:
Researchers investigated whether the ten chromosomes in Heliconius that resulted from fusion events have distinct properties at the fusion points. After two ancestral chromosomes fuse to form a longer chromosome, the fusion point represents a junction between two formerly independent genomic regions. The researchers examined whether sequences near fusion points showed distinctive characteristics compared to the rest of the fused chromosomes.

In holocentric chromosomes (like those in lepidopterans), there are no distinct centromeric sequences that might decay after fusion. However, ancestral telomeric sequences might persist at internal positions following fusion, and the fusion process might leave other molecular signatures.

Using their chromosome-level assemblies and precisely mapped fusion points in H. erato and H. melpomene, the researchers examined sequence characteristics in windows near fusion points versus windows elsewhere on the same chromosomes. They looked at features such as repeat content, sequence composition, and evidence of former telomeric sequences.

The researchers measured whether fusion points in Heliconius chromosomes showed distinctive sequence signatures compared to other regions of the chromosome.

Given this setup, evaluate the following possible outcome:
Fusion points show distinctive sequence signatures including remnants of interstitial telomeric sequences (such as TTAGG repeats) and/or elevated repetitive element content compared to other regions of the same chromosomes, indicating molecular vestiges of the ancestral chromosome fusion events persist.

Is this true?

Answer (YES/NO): NO